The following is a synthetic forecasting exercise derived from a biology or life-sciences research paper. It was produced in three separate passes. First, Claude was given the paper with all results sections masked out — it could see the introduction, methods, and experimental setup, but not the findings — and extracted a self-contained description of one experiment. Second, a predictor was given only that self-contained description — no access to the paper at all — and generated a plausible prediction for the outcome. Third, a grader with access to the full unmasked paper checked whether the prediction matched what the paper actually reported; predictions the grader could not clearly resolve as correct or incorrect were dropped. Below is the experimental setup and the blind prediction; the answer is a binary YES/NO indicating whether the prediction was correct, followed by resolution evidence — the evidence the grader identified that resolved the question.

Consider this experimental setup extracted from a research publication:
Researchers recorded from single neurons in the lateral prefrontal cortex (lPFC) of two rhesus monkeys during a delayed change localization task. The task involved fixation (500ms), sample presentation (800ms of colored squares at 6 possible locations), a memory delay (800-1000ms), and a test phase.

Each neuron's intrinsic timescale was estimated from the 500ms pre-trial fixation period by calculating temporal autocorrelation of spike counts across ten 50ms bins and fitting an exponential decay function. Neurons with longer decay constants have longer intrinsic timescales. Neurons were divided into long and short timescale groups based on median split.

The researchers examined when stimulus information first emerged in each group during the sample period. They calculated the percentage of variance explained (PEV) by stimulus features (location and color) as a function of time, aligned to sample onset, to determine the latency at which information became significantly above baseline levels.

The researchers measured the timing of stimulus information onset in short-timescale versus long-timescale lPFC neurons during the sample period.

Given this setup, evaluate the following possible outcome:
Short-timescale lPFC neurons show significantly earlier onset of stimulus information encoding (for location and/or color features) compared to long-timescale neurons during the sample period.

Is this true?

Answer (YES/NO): YES